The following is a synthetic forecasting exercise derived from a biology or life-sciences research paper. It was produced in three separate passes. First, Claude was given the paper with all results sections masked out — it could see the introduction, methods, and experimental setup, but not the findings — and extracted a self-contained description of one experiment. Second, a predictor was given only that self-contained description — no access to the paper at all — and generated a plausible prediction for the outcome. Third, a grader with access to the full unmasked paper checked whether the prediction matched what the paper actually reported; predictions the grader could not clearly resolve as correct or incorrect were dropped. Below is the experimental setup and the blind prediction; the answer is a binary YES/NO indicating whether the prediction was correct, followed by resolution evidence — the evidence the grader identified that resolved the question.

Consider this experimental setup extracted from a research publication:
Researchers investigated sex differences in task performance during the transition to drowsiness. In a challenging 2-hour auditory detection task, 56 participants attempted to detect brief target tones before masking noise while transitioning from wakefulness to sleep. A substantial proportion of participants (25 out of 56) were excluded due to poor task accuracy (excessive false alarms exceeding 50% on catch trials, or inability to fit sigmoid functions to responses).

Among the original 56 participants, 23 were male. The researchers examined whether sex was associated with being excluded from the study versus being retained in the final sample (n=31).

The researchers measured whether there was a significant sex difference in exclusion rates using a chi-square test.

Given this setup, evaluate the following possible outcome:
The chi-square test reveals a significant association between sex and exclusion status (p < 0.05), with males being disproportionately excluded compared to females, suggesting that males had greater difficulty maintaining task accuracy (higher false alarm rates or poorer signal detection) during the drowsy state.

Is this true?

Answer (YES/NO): YES